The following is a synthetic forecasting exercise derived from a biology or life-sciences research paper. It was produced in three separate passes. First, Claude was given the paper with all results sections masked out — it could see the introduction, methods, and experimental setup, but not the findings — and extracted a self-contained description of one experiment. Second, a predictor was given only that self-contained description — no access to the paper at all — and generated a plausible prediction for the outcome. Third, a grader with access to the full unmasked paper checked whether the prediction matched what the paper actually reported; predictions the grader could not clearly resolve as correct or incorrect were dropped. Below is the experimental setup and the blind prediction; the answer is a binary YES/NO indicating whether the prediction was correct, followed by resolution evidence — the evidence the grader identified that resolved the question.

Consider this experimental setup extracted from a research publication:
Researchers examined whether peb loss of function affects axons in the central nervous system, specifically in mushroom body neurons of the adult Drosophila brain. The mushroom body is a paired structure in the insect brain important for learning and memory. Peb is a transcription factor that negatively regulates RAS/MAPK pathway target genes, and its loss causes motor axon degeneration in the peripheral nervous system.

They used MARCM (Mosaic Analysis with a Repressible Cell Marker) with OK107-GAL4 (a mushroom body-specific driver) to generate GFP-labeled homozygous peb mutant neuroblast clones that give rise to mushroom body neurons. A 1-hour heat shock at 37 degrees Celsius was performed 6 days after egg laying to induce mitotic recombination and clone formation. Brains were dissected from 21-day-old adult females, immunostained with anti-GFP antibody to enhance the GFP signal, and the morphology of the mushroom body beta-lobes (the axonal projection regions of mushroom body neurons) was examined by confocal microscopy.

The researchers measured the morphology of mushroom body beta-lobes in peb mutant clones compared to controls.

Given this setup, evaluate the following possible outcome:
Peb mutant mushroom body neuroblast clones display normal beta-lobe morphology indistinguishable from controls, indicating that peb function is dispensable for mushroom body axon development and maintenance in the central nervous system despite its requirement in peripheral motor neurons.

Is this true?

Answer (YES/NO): YES